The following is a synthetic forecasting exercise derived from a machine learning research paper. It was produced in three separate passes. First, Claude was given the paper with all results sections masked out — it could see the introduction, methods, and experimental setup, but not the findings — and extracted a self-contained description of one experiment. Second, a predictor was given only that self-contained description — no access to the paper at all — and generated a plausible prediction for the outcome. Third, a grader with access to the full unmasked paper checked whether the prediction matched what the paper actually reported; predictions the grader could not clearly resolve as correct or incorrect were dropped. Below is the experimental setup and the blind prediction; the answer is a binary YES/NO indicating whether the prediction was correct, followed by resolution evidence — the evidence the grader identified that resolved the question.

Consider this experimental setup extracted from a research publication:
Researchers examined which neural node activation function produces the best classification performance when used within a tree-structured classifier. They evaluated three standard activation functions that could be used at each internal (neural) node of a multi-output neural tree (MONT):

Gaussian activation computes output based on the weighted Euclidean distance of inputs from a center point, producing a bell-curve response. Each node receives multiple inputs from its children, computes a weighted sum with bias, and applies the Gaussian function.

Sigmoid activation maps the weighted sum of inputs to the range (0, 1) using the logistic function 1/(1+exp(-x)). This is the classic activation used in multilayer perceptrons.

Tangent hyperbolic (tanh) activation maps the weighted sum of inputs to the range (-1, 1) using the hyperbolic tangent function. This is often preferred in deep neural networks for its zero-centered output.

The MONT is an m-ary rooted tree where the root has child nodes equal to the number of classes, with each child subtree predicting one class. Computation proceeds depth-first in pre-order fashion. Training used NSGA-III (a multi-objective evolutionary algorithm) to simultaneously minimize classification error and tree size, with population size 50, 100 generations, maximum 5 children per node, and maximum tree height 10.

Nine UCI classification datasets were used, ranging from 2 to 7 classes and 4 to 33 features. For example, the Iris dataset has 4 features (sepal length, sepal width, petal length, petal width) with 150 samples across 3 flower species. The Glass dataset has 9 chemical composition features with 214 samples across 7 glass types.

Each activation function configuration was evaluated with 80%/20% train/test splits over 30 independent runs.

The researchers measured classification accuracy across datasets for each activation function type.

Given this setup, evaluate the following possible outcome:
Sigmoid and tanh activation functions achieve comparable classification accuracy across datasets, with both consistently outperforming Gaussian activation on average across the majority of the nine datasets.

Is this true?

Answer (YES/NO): NO